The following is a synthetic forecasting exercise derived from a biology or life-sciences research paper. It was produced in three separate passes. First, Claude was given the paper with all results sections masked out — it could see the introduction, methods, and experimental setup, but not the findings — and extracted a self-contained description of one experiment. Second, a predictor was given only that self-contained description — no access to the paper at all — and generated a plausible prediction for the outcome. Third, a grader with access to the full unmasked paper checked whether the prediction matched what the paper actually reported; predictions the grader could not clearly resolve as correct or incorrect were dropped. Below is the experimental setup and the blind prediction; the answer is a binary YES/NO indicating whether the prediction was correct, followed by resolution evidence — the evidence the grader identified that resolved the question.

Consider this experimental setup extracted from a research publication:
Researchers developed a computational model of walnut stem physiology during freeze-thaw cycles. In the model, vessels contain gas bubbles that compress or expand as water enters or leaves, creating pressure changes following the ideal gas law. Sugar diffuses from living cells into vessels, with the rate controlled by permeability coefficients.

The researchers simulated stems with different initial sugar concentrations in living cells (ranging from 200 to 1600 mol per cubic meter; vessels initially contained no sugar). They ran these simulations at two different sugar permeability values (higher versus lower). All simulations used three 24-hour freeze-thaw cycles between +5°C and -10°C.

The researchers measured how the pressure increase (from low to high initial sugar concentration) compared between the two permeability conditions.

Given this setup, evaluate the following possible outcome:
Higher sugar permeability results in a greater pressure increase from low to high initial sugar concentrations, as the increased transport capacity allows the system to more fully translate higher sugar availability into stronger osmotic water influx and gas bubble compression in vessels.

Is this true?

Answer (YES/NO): YES